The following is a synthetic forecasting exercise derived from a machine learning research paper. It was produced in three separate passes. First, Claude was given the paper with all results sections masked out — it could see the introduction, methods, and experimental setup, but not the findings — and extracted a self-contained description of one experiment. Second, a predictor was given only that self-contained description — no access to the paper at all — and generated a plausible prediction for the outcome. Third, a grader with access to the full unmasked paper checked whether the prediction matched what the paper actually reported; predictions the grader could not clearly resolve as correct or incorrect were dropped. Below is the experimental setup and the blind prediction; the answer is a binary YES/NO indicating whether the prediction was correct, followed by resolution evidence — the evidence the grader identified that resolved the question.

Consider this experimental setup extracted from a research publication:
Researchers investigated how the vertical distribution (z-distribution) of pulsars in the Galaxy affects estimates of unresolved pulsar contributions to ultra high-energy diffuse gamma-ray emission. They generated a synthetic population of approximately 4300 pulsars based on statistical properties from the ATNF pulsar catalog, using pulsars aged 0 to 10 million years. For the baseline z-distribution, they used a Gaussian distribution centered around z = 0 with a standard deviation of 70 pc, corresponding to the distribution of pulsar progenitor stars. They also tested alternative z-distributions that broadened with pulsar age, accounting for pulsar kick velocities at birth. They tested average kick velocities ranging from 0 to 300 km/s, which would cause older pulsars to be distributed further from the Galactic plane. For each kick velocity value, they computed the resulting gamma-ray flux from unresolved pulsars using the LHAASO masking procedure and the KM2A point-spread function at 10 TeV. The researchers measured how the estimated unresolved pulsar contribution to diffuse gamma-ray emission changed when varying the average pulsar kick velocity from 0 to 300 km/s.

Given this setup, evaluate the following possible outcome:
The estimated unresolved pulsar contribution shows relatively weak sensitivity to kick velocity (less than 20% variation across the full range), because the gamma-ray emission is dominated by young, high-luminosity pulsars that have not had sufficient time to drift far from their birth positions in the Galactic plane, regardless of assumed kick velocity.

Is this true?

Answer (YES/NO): YES